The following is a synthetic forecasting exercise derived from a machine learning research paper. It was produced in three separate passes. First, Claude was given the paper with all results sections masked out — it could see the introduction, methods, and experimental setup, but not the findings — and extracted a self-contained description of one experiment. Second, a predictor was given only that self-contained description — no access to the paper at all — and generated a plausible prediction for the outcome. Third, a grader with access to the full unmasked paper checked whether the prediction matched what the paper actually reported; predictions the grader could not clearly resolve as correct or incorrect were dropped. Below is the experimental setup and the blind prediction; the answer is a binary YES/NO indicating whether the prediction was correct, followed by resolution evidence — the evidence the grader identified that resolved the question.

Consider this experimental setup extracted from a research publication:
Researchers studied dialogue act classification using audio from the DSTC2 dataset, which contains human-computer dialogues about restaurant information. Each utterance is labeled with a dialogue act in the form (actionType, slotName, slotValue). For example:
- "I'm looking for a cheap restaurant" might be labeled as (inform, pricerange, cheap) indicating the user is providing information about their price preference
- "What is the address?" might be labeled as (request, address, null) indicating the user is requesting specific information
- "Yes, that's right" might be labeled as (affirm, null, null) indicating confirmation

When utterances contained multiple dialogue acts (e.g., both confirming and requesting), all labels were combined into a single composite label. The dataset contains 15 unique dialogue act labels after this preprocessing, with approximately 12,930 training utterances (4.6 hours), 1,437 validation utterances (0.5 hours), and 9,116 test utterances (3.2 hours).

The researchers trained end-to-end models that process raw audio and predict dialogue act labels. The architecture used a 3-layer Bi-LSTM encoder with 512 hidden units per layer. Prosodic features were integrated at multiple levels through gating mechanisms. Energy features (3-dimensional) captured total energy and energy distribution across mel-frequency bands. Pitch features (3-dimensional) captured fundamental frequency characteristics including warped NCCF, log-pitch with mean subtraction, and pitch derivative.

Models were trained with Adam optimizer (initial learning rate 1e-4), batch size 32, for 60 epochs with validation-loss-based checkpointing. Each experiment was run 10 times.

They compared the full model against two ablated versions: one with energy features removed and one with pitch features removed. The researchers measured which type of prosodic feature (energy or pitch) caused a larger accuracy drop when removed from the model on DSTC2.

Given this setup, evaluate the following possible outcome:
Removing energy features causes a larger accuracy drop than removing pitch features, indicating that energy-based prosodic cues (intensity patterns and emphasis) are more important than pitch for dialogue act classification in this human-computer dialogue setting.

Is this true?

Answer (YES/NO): NO